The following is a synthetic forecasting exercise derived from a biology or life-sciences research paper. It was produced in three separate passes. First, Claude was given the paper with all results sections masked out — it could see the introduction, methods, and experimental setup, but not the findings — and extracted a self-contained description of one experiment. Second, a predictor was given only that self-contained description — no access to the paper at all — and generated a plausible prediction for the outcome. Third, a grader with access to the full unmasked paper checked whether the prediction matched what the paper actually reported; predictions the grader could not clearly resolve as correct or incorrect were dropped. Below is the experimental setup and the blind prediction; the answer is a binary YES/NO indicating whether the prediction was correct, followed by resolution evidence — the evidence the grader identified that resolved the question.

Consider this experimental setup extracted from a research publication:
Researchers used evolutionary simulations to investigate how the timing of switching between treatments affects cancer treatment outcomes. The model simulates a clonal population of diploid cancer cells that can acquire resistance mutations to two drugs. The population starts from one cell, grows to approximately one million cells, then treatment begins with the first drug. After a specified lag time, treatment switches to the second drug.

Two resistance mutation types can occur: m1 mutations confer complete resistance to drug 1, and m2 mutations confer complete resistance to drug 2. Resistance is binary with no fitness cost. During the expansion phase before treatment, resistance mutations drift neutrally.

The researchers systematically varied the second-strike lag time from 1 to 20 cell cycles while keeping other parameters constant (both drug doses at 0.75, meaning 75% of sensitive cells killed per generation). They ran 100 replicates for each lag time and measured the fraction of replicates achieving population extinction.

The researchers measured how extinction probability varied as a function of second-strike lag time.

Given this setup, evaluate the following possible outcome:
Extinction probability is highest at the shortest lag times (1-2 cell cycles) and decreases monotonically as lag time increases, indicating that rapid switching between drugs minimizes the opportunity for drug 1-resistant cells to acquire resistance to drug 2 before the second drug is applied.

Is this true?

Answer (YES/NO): NO